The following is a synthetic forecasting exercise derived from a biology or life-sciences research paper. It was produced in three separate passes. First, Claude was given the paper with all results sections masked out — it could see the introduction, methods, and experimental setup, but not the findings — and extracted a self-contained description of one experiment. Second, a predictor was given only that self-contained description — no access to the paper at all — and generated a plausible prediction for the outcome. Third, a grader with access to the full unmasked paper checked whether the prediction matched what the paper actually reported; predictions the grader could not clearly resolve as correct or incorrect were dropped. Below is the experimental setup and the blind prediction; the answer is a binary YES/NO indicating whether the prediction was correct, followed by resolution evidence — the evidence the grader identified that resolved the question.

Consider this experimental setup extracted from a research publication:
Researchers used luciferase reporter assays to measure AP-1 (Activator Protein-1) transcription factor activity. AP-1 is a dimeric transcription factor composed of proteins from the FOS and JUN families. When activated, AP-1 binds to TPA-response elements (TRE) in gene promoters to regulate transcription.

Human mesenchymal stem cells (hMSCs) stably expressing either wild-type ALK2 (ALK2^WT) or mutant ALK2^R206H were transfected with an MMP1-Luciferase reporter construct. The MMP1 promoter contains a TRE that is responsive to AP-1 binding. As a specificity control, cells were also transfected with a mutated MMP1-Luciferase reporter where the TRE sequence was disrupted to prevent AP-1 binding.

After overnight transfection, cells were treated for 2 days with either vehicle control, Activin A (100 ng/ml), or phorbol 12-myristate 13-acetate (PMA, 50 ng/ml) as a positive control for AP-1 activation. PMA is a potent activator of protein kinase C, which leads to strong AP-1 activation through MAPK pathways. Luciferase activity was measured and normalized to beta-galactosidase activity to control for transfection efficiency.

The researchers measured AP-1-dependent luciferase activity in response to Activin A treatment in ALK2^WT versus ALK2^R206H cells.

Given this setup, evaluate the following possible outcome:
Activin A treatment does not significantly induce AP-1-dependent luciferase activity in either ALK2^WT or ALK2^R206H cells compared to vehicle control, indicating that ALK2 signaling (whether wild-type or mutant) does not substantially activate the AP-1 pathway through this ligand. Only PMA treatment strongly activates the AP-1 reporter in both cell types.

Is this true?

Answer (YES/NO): NO